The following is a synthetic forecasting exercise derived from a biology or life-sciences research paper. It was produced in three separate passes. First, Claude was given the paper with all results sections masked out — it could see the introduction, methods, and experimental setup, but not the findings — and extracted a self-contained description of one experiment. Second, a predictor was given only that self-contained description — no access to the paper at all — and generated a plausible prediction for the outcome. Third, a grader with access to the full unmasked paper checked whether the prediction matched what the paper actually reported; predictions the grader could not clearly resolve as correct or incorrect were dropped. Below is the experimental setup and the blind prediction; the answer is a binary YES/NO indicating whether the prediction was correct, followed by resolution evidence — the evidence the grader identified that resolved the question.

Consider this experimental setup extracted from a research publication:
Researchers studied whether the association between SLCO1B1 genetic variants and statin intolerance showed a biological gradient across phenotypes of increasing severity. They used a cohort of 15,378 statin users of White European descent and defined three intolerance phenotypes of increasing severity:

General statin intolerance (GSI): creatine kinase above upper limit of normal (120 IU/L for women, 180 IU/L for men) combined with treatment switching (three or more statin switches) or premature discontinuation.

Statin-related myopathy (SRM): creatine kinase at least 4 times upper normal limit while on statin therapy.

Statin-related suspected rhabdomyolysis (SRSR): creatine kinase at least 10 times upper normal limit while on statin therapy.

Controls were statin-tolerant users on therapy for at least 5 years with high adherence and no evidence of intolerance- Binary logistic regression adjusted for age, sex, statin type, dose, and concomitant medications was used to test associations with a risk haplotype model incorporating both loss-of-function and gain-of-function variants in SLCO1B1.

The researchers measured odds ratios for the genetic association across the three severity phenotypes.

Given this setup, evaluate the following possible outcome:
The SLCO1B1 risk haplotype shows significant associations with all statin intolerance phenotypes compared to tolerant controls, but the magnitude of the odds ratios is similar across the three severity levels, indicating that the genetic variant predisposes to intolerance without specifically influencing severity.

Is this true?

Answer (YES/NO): NO